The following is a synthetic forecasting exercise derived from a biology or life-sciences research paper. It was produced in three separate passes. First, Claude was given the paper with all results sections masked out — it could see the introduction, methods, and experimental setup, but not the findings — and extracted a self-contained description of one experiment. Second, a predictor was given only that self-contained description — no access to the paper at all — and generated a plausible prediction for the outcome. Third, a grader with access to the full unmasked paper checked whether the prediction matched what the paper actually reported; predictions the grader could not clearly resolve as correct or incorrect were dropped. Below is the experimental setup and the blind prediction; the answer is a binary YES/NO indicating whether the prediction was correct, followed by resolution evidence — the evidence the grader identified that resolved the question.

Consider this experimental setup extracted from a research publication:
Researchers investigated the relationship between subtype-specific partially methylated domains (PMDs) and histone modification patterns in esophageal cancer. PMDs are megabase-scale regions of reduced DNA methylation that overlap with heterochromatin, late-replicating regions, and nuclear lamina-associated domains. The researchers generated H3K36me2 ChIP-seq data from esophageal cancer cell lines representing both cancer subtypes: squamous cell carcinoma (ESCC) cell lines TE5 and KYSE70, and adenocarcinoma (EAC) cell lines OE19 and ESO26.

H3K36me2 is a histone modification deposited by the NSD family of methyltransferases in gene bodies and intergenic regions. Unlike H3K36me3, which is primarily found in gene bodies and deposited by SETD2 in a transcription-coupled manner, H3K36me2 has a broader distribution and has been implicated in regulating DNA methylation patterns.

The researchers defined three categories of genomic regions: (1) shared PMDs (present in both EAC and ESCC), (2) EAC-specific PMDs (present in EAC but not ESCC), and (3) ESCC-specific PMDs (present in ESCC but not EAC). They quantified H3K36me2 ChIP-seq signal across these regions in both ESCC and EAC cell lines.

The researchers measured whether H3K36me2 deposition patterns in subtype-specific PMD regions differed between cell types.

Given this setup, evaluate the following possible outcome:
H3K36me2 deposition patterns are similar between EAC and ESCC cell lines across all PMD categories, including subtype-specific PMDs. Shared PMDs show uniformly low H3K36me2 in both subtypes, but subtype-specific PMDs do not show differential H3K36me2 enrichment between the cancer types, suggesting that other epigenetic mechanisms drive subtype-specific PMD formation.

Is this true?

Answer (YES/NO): NO